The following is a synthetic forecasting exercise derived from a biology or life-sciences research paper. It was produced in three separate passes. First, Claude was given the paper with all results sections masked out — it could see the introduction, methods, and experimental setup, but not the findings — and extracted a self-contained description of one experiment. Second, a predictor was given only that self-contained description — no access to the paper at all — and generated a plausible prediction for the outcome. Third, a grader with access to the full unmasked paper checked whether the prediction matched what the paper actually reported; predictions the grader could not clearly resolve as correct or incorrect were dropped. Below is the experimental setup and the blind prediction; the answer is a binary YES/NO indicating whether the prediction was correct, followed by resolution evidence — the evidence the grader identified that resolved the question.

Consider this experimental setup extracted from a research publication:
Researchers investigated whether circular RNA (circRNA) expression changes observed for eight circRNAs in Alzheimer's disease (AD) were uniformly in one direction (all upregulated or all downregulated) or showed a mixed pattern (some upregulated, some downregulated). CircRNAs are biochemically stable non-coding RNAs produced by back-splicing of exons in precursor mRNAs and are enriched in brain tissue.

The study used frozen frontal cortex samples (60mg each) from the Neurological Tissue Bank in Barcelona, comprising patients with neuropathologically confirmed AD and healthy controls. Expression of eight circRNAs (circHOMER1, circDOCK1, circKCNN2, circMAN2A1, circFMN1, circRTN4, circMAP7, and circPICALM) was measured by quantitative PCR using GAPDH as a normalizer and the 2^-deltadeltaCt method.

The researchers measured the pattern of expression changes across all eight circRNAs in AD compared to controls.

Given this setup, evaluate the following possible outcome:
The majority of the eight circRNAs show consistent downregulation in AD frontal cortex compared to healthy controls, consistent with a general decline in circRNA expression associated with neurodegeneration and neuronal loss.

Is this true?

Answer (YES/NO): NO